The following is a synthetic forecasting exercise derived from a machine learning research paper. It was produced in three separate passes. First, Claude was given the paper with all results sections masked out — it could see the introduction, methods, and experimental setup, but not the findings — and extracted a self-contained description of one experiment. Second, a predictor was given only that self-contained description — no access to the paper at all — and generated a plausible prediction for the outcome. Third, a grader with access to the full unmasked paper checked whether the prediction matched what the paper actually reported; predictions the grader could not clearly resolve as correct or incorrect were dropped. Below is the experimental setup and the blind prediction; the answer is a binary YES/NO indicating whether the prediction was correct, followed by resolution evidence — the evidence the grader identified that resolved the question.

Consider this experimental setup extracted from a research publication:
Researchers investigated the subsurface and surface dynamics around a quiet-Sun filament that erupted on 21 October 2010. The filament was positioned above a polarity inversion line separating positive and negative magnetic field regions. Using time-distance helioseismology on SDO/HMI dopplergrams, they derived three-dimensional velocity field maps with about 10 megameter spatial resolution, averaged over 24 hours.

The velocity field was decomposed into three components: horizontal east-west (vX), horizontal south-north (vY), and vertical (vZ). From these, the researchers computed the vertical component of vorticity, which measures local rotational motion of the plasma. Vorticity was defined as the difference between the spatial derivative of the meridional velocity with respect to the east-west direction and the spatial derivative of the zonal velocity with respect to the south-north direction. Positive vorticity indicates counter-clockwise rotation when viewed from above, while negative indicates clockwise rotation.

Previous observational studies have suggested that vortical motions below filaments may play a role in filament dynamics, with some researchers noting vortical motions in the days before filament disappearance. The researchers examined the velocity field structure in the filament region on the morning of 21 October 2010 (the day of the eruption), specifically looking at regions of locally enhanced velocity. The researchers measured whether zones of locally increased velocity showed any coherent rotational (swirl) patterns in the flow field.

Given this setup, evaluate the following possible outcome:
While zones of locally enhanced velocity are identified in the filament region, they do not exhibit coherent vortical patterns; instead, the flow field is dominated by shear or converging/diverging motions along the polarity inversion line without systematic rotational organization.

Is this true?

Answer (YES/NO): NO